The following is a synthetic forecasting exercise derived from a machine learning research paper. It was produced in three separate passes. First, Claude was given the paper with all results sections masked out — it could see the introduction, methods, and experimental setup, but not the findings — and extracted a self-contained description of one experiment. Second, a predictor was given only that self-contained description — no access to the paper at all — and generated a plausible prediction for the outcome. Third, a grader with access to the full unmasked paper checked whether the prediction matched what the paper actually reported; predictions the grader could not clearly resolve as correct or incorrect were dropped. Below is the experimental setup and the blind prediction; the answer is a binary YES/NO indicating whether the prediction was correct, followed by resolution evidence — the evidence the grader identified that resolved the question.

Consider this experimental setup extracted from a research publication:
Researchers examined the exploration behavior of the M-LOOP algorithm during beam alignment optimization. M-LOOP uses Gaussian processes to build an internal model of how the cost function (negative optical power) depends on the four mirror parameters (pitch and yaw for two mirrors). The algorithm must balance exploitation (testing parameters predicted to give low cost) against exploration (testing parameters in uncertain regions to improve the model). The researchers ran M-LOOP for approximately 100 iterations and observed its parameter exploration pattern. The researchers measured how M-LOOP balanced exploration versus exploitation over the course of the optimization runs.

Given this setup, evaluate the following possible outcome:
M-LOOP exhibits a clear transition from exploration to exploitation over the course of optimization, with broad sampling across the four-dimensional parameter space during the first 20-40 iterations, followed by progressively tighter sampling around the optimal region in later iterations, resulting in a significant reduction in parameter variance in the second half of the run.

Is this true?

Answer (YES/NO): NO